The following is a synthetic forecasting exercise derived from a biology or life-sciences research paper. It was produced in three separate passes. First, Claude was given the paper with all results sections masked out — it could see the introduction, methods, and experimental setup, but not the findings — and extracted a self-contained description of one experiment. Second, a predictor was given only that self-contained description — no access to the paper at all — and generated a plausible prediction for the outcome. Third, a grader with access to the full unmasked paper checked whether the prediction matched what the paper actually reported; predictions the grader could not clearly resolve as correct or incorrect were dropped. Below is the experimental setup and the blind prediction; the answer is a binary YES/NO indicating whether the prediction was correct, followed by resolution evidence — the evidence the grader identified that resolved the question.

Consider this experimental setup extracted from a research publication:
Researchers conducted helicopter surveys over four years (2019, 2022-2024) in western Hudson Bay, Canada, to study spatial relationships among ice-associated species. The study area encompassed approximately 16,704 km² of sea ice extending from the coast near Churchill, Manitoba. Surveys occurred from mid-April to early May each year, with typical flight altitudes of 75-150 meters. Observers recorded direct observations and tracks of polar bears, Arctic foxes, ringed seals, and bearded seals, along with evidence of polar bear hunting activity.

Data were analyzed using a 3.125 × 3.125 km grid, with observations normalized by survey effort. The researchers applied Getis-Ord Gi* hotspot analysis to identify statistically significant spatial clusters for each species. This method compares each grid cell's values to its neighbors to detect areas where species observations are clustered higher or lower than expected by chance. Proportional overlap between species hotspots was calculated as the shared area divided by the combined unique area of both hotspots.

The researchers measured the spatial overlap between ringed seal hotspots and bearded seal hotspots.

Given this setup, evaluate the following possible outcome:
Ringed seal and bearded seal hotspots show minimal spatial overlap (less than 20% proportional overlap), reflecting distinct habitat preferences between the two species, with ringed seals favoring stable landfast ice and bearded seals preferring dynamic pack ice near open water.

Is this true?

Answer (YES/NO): YES